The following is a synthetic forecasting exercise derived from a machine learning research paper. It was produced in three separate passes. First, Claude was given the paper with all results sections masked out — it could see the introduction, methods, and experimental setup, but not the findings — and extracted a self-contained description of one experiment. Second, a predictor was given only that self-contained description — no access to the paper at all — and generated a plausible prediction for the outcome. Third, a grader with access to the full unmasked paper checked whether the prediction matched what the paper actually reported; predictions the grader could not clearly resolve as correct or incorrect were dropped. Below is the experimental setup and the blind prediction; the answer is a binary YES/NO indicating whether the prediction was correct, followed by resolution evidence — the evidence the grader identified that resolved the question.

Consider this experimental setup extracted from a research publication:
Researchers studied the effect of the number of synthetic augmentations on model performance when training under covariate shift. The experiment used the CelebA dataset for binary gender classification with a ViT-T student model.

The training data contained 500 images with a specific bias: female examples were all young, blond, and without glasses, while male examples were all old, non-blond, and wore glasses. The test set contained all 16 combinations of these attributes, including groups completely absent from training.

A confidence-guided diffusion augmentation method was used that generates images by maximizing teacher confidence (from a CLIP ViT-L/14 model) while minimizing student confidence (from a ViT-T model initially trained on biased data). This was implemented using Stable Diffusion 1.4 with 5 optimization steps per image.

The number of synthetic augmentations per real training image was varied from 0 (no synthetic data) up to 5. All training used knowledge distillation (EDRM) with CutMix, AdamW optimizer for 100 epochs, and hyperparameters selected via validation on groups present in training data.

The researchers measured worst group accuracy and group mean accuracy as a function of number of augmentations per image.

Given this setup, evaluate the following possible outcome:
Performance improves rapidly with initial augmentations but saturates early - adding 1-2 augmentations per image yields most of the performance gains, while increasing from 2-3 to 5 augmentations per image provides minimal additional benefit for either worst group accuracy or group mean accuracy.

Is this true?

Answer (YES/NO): NO